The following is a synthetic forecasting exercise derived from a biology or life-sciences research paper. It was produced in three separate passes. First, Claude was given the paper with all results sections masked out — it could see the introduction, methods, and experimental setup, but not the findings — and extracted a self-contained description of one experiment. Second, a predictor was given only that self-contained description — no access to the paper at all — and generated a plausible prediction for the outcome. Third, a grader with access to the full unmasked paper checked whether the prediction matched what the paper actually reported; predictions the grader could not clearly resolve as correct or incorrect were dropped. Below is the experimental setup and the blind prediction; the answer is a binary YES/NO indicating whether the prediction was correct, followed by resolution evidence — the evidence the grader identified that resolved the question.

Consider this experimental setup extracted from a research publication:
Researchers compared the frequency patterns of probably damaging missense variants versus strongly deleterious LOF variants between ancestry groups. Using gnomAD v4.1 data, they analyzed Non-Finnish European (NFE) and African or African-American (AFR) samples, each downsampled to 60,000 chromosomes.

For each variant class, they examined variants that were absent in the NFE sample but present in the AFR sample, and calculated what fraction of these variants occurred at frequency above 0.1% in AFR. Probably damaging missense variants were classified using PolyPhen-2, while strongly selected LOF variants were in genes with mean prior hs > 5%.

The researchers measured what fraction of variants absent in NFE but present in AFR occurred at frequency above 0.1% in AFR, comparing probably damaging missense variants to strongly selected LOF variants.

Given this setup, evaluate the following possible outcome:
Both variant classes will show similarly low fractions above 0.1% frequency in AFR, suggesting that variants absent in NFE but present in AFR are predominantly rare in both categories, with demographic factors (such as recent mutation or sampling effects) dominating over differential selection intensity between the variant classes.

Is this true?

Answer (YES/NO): NO